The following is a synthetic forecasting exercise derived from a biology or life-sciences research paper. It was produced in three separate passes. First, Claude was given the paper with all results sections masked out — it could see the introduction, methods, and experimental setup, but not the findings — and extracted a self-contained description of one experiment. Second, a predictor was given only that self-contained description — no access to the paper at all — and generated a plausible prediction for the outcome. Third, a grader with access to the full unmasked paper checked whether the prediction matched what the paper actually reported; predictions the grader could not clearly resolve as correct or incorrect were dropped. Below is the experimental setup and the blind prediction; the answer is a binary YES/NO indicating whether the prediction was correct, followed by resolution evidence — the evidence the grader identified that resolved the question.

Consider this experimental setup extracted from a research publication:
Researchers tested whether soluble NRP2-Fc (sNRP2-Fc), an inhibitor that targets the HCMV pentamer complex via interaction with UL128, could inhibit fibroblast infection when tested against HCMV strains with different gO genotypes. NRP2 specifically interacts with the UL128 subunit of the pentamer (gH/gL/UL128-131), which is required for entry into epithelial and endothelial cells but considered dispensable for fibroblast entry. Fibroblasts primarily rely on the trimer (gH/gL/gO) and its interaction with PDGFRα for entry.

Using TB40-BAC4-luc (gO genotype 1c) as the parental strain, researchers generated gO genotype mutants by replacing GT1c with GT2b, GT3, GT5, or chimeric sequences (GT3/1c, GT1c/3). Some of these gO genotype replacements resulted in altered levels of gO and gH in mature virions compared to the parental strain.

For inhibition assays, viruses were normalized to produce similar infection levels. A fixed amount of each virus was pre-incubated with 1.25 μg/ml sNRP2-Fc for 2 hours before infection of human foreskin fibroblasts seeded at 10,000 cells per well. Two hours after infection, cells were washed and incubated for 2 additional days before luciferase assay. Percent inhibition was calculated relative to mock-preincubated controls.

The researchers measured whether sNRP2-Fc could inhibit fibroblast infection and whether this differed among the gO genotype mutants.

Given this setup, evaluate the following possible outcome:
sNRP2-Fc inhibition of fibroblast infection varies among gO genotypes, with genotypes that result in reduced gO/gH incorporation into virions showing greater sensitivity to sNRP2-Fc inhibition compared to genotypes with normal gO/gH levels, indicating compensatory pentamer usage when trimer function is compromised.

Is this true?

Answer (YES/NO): NO